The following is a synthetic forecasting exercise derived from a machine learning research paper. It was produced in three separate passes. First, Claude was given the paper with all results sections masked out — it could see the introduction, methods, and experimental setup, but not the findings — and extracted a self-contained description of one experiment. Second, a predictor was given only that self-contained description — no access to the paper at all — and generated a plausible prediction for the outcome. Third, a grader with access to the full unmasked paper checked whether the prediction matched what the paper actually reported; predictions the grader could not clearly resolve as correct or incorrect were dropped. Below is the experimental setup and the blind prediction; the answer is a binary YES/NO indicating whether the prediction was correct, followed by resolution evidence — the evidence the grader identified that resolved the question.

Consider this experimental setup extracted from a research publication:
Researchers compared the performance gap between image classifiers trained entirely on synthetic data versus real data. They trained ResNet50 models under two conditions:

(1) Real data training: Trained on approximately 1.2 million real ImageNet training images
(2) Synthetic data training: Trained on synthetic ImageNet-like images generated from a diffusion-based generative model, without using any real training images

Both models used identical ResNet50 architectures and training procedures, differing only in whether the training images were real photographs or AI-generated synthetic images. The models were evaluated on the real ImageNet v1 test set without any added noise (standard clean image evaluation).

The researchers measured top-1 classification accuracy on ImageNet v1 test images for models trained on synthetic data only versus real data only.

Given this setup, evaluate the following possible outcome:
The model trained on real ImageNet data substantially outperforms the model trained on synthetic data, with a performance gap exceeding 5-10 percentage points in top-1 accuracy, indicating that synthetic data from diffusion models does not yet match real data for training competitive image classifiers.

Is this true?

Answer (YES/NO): YES